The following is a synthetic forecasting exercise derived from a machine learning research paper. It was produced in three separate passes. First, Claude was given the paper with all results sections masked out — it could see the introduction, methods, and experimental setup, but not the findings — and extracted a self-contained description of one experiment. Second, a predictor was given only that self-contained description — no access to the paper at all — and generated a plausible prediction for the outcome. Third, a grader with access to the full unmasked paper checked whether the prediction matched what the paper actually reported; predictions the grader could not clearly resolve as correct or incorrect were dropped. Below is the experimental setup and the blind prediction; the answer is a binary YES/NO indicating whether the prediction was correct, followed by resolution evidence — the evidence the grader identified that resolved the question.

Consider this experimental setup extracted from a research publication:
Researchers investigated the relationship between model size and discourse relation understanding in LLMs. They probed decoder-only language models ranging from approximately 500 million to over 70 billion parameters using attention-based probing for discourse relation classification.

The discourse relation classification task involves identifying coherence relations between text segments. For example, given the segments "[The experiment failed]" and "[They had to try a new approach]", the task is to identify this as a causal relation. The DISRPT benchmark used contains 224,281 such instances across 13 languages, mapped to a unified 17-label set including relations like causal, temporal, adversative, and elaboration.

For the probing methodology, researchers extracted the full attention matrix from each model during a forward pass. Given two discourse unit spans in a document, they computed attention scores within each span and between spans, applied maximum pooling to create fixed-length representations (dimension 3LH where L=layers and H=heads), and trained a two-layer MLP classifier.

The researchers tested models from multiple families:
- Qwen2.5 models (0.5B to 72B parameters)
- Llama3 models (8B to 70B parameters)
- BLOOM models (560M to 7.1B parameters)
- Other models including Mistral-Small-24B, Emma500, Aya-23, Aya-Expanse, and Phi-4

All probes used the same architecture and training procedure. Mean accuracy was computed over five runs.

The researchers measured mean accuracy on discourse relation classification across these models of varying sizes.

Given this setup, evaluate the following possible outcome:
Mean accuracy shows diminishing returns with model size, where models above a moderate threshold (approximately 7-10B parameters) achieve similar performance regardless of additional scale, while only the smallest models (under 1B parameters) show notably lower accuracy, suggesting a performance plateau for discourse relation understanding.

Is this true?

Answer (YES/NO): NO